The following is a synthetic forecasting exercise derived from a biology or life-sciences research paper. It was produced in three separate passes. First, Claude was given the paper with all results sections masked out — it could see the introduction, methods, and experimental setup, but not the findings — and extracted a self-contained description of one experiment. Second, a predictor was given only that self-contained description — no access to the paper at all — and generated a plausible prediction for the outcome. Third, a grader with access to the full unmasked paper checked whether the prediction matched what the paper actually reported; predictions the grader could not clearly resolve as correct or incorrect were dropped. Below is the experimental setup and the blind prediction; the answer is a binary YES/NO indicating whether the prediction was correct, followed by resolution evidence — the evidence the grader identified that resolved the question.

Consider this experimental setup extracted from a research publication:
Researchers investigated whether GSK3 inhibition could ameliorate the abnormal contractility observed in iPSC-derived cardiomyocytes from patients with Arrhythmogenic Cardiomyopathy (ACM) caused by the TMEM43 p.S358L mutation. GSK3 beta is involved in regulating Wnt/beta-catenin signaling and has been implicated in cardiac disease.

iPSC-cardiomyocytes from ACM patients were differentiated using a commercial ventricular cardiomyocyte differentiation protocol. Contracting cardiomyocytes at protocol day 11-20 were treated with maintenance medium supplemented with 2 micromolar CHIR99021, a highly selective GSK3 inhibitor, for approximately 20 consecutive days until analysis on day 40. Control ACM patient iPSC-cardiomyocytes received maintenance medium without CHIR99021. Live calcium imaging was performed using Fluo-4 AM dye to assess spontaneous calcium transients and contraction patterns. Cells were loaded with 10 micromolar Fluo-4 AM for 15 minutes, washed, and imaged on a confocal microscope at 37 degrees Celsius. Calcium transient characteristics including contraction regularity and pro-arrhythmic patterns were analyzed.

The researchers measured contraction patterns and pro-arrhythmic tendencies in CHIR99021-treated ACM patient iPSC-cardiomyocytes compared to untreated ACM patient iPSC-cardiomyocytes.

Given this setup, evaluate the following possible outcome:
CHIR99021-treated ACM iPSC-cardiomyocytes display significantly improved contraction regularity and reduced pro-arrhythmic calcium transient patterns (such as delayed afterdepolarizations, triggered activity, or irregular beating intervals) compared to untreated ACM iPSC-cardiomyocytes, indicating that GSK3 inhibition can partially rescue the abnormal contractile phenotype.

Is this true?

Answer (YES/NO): YES